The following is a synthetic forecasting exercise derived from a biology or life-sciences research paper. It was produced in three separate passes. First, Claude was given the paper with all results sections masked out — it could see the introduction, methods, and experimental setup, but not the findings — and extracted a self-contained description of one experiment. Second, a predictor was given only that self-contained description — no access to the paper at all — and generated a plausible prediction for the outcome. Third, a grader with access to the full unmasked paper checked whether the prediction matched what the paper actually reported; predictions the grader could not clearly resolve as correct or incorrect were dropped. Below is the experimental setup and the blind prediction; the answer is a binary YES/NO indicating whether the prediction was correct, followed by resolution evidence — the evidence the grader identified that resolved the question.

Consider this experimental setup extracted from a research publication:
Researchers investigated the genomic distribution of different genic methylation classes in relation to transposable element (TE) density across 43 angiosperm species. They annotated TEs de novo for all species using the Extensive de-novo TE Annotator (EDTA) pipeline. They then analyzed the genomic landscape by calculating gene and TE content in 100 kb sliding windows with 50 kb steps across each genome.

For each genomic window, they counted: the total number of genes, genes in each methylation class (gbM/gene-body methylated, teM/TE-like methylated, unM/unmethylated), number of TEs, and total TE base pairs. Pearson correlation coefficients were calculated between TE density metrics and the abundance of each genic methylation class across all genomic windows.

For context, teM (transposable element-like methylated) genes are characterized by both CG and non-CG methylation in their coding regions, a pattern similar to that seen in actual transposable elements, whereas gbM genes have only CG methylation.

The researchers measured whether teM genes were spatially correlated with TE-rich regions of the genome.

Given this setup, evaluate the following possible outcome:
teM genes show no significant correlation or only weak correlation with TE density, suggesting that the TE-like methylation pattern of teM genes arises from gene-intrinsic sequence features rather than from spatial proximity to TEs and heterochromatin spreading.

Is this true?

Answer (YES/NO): NO